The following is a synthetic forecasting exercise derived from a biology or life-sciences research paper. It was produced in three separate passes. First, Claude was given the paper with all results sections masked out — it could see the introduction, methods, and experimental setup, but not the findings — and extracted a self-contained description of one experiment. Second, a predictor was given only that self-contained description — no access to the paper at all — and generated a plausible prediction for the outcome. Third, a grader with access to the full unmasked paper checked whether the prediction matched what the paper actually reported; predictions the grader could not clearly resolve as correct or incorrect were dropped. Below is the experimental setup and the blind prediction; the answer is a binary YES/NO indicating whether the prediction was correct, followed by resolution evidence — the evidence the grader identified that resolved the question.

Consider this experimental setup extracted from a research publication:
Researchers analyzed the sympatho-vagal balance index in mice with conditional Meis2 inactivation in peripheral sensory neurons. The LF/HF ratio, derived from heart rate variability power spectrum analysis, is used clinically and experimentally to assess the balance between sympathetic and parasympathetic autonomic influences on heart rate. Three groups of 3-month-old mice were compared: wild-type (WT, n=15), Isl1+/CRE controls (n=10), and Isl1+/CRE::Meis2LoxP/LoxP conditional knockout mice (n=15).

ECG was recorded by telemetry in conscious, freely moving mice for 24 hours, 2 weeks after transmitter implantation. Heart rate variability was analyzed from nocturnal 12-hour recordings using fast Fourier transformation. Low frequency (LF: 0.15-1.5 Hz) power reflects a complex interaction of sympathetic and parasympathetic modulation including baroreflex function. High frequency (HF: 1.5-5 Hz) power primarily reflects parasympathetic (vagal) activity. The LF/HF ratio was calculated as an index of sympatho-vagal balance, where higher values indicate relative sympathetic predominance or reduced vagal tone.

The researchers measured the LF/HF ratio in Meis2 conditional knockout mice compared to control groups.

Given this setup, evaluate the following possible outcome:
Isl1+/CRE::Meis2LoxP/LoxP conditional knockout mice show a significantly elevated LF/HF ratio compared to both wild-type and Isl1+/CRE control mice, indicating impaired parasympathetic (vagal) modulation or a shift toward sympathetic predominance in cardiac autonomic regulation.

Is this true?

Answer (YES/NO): NO